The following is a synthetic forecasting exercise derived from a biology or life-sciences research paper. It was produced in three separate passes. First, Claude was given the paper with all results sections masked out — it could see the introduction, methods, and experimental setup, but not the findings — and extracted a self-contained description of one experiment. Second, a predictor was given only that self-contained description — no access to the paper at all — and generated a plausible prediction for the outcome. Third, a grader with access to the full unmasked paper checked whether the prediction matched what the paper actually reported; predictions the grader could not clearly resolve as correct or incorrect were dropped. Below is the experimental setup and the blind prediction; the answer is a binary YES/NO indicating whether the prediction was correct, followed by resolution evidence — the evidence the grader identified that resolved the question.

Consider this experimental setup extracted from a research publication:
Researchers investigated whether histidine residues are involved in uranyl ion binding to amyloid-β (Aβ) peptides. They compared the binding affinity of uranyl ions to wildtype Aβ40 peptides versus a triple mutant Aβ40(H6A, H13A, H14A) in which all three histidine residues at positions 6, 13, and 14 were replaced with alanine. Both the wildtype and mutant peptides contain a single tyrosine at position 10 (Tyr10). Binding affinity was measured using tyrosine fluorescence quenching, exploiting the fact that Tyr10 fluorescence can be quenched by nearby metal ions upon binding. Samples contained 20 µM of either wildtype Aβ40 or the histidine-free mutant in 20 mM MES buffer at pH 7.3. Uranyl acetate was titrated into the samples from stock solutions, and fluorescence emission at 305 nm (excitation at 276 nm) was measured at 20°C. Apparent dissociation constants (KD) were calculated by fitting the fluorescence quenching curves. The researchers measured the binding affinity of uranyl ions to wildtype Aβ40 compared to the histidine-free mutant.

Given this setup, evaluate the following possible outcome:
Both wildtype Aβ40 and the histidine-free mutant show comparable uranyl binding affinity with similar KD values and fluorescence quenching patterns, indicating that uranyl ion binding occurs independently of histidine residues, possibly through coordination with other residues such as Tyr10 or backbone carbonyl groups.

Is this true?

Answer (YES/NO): NO